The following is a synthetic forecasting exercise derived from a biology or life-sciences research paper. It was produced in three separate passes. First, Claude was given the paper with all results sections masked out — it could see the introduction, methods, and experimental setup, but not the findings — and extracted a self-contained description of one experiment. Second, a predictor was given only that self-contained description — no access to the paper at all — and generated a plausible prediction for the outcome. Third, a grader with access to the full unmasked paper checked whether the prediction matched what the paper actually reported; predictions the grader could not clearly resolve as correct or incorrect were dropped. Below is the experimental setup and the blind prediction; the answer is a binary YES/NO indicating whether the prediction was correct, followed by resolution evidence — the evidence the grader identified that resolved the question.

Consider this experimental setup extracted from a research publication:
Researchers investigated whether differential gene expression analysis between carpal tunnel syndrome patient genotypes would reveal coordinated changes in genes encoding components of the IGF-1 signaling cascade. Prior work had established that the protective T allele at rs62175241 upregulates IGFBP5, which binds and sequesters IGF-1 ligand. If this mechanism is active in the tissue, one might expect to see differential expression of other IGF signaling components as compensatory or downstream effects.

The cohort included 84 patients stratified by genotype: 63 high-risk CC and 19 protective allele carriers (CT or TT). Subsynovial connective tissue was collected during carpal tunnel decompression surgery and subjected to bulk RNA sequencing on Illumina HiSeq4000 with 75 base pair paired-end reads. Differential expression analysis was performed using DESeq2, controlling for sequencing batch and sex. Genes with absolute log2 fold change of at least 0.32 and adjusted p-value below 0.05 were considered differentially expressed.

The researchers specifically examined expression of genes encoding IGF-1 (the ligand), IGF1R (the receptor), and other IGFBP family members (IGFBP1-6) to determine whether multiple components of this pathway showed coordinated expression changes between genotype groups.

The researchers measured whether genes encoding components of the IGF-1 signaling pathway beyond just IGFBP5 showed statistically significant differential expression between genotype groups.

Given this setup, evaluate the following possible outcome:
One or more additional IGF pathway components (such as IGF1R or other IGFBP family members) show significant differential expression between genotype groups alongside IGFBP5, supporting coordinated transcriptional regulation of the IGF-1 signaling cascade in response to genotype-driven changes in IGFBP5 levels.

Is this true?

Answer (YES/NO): YES